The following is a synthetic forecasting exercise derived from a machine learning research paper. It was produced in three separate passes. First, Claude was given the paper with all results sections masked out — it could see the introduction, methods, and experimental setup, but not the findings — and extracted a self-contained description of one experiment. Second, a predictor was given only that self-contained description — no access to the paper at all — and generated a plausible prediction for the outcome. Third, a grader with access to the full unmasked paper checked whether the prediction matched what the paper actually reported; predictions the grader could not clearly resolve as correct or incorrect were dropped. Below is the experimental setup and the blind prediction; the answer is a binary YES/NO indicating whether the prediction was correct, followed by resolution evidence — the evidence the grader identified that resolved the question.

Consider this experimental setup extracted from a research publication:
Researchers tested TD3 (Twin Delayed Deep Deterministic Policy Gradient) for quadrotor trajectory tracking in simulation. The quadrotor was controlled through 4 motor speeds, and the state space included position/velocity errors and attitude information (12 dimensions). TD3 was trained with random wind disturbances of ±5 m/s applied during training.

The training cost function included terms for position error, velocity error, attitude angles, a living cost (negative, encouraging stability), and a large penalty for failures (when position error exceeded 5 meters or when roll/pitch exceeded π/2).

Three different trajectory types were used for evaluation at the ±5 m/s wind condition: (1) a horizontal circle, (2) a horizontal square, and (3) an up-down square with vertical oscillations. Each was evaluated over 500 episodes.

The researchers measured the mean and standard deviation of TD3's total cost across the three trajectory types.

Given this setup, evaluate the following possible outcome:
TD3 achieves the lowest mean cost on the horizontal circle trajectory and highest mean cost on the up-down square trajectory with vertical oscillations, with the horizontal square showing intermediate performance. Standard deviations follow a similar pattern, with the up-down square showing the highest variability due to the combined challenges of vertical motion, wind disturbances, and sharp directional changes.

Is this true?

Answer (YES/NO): NO